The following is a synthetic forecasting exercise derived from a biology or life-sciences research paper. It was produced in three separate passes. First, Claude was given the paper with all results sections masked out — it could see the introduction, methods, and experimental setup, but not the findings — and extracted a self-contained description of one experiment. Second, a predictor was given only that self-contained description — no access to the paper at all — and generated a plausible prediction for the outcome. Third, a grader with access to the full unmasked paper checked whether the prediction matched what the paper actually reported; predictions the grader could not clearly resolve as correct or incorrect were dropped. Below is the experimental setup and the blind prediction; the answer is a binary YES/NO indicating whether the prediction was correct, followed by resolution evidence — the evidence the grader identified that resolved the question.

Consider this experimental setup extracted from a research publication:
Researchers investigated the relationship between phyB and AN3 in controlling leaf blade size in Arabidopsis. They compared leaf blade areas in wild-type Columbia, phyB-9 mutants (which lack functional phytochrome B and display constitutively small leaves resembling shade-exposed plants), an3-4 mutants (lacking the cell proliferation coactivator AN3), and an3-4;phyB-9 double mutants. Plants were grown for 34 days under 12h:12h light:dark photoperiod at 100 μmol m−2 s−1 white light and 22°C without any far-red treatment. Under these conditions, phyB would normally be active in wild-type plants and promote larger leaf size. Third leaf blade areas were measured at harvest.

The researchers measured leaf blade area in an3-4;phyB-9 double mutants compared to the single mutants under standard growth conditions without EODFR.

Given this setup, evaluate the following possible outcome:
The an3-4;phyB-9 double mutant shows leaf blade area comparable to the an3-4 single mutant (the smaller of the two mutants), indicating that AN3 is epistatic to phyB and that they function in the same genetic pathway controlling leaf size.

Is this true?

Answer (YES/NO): YES